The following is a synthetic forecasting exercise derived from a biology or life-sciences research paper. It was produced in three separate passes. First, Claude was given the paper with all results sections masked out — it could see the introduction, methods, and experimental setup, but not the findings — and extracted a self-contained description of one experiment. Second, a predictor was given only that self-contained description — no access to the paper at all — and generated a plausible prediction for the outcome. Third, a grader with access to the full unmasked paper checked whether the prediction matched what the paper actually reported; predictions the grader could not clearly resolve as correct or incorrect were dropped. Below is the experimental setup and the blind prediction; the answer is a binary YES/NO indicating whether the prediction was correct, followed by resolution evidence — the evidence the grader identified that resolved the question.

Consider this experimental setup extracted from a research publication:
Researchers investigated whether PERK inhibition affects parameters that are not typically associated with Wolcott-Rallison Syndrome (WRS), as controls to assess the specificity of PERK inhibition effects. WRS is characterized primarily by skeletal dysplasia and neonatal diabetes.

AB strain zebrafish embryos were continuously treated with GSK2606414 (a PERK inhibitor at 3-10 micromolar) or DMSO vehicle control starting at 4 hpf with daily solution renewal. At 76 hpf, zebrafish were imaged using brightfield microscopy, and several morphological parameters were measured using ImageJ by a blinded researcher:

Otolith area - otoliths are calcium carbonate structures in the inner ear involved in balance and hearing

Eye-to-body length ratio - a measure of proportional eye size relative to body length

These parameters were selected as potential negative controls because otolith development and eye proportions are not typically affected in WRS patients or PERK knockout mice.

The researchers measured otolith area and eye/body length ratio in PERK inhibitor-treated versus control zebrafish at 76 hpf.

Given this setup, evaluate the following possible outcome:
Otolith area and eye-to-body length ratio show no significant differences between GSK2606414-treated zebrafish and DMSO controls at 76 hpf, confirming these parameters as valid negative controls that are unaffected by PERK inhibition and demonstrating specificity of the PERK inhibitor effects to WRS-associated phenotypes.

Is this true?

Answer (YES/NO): YES